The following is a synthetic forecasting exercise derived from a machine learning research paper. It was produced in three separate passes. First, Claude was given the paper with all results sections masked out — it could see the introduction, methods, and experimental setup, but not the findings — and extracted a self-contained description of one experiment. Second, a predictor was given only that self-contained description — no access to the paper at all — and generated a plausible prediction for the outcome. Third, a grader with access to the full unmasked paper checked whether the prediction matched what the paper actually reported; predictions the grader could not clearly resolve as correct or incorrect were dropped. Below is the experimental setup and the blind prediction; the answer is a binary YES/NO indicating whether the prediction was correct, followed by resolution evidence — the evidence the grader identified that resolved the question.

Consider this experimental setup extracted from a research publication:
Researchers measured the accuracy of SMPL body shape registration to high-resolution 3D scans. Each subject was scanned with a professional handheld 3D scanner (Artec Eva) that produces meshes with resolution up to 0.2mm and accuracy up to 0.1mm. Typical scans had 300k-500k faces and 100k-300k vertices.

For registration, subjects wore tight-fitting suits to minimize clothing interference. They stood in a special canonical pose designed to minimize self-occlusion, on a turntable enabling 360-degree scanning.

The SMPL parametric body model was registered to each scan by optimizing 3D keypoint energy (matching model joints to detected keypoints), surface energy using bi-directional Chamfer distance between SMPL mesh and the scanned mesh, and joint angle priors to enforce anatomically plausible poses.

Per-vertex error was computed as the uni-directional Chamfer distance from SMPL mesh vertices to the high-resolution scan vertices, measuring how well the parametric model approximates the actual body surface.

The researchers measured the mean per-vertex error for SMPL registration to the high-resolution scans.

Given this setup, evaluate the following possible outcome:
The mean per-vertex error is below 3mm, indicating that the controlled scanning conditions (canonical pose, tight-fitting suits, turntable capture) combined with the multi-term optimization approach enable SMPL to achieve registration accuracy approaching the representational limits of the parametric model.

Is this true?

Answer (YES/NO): YES